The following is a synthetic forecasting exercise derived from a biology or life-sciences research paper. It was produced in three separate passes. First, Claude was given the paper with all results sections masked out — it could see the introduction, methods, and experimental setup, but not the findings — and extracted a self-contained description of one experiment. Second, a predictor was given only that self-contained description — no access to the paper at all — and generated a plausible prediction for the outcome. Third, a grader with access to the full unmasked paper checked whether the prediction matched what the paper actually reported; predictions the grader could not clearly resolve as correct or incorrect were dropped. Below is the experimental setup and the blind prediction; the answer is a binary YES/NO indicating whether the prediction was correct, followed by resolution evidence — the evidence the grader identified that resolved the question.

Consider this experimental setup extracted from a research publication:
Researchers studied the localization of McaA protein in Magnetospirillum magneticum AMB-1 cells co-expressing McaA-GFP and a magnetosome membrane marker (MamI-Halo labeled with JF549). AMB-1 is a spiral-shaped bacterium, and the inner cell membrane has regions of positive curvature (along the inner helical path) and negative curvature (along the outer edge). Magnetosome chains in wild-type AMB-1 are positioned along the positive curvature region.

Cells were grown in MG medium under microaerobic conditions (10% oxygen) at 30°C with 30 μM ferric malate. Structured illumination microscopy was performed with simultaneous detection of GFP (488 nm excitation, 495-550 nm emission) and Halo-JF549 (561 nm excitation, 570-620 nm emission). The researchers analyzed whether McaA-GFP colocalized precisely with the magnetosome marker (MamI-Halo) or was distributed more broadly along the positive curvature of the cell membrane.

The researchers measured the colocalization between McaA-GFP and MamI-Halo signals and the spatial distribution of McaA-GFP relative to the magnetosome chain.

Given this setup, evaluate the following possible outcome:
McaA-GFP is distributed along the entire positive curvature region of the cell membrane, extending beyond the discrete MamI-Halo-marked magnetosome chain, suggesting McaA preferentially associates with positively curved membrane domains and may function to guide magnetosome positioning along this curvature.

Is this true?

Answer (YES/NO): YES